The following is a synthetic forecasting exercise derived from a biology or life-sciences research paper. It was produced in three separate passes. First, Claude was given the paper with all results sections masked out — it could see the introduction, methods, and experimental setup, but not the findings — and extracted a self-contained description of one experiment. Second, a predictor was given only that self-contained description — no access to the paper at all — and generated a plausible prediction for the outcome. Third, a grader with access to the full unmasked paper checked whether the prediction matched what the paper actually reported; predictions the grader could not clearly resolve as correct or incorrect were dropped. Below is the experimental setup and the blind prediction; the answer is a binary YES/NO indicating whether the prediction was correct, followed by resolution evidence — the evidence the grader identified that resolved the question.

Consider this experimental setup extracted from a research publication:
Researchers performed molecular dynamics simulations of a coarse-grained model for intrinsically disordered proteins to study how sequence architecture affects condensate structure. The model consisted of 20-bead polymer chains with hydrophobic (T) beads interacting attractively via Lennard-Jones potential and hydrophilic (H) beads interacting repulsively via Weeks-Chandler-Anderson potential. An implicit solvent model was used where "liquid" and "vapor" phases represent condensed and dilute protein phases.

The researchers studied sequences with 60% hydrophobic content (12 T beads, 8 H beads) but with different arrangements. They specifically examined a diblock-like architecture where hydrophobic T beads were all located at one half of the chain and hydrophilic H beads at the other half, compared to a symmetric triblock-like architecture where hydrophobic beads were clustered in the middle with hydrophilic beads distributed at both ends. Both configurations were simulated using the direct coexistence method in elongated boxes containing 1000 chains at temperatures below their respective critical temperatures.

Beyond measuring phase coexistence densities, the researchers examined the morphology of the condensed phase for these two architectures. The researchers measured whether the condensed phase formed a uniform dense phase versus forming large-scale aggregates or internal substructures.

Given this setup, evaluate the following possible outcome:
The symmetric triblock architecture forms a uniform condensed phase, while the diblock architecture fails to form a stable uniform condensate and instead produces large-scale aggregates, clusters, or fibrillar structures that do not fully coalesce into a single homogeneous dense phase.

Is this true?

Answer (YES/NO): NO